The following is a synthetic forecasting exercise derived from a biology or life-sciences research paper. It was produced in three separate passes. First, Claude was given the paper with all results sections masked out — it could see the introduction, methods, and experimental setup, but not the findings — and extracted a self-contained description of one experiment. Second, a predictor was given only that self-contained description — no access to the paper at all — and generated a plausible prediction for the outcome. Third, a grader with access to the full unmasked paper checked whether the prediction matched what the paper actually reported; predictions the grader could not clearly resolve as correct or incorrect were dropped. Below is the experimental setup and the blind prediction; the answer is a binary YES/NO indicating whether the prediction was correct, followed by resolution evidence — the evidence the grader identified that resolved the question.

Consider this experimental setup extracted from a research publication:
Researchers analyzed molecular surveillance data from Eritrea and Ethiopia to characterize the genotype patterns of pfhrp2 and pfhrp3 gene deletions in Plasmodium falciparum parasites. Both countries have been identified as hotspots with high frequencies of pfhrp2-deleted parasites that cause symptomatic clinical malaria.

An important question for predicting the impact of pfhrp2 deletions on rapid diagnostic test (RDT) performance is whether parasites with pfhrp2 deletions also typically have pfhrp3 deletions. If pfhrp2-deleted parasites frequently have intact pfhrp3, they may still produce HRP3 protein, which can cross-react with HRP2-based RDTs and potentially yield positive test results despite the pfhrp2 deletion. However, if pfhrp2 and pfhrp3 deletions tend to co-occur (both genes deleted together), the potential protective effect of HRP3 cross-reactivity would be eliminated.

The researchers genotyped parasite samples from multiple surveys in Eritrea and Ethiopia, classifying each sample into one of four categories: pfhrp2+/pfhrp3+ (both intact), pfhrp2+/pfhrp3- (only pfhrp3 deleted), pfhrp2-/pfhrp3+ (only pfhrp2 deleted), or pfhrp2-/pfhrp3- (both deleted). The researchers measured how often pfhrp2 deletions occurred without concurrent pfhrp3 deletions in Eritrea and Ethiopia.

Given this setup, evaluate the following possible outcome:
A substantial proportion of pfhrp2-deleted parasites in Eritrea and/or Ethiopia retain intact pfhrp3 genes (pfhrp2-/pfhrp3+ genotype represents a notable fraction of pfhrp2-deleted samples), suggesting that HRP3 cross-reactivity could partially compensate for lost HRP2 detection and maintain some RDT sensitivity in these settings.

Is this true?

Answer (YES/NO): NO